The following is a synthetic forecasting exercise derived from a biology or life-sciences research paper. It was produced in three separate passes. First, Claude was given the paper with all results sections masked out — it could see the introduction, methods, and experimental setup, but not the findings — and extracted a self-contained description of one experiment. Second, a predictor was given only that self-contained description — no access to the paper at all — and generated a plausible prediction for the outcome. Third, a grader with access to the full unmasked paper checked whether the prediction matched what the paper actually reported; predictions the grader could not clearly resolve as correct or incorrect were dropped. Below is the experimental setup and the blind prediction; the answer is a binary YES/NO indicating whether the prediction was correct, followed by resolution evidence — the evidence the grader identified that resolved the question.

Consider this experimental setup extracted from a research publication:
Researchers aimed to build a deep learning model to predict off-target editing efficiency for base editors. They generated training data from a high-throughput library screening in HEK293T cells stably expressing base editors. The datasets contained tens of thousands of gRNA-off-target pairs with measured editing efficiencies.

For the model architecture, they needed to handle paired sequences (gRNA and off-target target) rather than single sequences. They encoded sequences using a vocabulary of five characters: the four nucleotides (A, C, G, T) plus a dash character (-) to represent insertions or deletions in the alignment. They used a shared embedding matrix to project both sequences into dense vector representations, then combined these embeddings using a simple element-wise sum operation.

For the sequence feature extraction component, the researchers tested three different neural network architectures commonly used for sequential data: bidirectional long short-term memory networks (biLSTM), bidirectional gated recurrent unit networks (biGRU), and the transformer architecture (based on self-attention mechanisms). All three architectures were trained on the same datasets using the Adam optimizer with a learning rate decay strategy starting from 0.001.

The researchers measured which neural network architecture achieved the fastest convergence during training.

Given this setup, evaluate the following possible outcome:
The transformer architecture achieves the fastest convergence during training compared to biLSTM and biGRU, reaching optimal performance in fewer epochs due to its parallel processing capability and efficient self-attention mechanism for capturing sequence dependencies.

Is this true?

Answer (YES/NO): NO